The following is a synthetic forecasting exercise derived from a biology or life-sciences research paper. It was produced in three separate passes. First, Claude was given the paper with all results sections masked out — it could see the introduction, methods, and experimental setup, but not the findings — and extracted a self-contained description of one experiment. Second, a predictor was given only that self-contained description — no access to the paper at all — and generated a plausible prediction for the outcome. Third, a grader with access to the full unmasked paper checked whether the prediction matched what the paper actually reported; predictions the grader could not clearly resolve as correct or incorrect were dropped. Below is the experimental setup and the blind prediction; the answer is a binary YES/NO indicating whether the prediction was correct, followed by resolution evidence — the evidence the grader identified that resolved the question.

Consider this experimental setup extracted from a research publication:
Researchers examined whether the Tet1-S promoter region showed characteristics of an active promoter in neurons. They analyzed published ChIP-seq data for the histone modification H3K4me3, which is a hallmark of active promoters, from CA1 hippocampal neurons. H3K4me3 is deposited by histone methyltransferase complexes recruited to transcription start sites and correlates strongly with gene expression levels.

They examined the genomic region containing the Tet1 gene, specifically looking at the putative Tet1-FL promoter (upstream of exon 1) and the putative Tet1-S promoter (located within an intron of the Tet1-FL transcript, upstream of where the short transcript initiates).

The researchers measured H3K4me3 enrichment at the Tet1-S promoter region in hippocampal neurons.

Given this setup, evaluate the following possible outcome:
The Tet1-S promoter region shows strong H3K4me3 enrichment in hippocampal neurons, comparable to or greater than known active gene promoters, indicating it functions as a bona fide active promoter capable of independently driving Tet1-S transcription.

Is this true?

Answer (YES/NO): YES